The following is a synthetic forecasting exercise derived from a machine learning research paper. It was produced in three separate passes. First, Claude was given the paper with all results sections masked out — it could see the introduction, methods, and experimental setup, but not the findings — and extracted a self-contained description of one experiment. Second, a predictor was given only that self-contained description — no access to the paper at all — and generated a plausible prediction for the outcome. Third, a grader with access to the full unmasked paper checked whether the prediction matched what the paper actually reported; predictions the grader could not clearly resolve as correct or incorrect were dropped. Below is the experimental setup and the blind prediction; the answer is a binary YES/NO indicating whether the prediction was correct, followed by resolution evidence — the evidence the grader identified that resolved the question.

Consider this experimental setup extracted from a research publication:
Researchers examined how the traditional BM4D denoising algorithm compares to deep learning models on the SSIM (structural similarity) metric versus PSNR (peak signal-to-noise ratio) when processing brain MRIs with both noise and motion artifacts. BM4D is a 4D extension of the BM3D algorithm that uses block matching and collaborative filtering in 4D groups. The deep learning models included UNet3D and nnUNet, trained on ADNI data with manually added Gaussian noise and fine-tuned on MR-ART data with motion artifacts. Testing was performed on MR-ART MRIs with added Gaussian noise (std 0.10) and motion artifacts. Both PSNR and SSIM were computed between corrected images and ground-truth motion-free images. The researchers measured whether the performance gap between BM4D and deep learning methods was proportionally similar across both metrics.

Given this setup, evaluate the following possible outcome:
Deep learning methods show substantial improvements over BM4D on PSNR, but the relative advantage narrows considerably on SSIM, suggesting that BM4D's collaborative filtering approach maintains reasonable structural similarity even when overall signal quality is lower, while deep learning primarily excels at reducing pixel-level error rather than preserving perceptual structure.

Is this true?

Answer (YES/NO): NO